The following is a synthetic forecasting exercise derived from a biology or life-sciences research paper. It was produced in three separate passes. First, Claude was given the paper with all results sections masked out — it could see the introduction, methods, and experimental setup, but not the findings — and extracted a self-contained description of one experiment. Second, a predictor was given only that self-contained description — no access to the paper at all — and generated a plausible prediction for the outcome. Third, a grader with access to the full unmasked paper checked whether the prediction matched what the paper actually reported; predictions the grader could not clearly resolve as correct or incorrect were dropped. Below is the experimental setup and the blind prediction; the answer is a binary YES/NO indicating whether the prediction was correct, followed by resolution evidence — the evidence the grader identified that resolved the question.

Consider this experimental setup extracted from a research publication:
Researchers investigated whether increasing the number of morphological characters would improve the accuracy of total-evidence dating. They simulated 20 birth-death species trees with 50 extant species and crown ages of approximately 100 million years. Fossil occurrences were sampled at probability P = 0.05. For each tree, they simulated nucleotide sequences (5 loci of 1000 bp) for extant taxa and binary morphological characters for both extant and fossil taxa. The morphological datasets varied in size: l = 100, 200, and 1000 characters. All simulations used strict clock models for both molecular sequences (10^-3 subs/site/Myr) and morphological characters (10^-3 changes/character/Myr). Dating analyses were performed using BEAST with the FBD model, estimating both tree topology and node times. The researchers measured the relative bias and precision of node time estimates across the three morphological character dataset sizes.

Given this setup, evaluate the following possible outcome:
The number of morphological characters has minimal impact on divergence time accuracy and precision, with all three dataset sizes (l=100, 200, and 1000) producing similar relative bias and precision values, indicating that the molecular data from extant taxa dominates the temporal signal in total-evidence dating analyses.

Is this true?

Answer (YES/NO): NO